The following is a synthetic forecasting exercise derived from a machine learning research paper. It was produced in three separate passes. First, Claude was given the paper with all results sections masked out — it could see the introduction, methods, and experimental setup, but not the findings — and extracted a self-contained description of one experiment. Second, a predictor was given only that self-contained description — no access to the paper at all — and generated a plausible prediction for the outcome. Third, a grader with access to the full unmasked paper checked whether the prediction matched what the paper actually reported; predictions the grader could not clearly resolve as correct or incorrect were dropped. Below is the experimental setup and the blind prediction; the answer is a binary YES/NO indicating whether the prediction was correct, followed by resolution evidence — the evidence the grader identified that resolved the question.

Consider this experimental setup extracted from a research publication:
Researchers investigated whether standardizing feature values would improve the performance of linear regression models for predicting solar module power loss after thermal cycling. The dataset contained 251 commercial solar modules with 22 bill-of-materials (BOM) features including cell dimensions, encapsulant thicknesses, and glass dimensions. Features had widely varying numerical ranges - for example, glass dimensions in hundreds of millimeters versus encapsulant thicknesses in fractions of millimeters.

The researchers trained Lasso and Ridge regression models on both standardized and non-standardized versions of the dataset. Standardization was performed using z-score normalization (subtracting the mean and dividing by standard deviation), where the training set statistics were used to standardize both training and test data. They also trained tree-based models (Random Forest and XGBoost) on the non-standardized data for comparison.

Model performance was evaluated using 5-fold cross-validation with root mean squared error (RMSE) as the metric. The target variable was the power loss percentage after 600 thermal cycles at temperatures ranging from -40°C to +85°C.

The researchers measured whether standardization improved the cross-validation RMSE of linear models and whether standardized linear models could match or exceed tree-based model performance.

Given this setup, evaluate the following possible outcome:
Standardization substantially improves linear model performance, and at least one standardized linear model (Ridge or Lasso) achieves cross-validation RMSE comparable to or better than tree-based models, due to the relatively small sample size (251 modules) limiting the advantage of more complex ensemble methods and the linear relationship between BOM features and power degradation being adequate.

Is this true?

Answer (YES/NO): NO